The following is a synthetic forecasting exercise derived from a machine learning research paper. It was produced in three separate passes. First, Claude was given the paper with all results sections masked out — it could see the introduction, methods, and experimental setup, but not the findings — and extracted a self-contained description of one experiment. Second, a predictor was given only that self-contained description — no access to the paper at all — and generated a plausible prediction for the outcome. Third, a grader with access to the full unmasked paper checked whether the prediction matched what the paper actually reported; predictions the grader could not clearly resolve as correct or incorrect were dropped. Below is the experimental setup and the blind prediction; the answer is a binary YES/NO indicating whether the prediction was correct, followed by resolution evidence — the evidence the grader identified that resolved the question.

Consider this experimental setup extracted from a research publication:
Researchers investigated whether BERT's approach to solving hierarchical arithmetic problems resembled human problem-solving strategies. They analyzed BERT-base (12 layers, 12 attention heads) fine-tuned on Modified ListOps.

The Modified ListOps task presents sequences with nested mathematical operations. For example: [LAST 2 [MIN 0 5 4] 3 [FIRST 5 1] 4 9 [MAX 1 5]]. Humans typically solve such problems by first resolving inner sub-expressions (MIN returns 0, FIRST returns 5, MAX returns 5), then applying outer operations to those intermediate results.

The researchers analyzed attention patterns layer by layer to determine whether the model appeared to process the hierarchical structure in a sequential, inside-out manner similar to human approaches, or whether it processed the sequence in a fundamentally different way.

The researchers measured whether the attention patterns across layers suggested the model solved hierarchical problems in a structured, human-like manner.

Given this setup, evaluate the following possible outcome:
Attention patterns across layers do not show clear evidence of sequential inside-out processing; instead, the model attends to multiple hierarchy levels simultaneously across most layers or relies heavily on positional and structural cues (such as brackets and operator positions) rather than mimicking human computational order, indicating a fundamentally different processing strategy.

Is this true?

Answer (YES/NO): NO